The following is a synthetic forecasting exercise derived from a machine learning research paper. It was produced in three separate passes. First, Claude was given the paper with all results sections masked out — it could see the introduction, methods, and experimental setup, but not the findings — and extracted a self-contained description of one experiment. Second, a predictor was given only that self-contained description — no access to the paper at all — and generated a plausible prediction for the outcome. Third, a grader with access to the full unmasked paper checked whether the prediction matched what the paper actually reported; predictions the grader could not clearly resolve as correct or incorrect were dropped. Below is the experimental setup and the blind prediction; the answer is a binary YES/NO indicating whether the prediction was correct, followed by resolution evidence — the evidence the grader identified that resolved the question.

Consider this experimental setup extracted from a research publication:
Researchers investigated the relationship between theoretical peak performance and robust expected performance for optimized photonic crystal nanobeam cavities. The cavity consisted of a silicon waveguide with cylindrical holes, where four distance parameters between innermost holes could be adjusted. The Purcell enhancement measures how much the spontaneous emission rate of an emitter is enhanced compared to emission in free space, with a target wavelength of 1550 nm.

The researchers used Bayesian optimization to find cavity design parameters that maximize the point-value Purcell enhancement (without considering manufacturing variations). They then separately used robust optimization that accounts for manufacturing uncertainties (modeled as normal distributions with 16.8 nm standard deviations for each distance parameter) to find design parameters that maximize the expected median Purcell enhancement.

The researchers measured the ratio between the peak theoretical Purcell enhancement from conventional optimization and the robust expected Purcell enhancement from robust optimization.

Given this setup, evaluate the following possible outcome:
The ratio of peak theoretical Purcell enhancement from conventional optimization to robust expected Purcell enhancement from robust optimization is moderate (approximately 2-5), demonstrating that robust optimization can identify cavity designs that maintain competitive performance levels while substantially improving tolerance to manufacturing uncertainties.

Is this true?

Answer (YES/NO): NO